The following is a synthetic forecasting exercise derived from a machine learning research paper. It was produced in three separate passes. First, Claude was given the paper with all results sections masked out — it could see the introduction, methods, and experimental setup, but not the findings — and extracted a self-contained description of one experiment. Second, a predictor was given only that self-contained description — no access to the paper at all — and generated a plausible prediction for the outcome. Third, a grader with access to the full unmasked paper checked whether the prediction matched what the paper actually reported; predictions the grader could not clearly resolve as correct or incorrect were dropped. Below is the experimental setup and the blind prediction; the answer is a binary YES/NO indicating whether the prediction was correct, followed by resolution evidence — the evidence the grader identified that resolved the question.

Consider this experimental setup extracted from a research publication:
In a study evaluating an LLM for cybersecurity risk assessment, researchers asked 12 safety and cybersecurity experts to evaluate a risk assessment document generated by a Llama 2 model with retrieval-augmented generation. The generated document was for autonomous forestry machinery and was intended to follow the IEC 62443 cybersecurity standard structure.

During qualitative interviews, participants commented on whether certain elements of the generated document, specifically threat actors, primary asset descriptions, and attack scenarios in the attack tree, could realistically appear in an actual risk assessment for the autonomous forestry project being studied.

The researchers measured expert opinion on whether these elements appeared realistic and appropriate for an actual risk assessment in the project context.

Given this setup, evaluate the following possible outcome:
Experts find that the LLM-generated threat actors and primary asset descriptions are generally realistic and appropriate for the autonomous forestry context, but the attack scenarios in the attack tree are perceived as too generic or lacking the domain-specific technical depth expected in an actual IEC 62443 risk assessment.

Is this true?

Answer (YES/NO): NO